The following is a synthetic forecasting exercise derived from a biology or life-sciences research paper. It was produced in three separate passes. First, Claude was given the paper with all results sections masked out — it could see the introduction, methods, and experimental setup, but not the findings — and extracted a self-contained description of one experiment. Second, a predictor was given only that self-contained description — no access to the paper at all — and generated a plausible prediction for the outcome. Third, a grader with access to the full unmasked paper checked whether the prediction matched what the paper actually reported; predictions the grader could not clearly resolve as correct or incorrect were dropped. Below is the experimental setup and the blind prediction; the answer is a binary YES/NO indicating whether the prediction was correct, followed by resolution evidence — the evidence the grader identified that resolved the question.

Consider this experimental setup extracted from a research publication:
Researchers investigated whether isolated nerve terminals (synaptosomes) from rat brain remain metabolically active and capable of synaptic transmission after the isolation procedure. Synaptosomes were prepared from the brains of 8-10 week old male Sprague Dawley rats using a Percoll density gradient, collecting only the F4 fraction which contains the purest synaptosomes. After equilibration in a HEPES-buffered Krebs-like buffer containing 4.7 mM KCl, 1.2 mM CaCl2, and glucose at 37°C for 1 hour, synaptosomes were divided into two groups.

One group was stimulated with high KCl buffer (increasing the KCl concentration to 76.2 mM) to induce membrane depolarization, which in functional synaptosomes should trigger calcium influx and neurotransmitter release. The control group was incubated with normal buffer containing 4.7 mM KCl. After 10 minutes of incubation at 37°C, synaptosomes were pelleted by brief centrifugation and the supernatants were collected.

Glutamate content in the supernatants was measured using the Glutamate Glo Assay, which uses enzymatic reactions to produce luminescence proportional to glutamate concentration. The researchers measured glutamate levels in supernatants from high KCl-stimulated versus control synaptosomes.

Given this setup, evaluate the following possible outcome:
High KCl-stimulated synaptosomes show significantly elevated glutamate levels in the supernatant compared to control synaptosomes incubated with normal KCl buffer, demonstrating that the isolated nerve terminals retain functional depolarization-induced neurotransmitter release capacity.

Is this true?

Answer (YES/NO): YES